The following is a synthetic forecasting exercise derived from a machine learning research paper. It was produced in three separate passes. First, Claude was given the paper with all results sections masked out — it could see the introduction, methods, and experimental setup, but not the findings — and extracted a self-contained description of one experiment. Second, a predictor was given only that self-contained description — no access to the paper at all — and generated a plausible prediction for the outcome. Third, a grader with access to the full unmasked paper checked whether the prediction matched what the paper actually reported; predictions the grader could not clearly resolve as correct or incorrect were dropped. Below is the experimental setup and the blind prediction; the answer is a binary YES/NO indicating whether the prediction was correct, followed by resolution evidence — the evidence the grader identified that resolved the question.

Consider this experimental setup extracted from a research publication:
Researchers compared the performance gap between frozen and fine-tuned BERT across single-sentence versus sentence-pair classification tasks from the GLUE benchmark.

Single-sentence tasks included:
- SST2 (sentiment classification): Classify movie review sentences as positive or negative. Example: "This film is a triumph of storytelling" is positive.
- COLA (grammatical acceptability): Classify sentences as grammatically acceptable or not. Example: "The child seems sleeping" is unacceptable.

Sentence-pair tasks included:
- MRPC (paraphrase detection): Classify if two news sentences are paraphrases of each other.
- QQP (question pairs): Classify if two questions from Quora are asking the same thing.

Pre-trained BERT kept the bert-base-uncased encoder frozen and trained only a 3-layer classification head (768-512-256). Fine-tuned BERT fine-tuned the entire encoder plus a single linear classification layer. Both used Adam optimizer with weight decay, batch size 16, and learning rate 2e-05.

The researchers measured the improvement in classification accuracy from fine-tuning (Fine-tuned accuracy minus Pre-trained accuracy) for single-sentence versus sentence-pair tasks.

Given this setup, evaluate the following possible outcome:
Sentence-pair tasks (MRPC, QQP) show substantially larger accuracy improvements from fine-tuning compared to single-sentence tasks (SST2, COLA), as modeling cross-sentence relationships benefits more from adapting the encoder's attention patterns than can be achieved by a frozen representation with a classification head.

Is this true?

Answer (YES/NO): YES